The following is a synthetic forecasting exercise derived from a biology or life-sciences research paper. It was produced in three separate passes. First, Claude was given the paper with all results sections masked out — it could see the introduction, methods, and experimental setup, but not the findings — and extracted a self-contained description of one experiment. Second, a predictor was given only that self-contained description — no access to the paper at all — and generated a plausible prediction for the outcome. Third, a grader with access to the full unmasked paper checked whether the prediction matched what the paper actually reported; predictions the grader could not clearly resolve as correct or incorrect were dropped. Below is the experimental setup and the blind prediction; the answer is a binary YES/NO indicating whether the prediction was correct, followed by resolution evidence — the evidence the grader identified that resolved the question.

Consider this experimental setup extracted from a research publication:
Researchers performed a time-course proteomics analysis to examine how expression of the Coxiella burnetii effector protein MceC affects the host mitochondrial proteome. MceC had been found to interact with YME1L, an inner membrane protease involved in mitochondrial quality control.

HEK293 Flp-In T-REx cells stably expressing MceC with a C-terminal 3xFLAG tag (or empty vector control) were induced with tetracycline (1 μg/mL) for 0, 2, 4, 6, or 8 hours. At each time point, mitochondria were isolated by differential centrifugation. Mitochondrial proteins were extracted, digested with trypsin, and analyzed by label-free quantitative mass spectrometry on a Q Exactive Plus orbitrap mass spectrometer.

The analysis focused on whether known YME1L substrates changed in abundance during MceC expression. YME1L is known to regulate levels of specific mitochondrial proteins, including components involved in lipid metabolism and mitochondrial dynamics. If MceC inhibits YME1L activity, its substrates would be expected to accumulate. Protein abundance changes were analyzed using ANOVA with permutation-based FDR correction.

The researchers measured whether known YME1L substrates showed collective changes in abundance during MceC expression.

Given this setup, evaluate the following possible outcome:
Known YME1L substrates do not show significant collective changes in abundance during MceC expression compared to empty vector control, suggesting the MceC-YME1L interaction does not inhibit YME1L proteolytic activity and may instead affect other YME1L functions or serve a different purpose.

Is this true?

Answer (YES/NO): YES